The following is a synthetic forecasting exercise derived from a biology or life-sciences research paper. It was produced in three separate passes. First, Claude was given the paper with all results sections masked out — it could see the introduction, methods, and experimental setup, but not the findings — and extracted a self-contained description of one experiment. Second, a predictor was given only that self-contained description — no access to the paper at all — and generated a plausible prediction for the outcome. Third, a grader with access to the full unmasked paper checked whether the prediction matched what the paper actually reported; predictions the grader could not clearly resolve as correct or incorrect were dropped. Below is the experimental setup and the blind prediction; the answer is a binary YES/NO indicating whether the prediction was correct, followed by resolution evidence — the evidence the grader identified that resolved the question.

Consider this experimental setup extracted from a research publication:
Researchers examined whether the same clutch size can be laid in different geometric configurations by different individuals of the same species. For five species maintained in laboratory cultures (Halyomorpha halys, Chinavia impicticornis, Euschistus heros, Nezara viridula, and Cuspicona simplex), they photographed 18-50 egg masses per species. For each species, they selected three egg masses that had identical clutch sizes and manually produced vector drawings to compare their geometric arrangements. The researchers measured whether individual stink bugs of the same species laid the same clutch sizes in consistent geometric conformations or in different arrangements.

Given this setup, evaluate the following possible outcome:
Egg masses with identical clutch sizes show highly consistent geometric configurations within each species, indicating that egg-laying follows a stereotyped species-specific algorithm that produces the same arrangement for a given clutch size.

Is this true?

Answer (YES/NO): NO